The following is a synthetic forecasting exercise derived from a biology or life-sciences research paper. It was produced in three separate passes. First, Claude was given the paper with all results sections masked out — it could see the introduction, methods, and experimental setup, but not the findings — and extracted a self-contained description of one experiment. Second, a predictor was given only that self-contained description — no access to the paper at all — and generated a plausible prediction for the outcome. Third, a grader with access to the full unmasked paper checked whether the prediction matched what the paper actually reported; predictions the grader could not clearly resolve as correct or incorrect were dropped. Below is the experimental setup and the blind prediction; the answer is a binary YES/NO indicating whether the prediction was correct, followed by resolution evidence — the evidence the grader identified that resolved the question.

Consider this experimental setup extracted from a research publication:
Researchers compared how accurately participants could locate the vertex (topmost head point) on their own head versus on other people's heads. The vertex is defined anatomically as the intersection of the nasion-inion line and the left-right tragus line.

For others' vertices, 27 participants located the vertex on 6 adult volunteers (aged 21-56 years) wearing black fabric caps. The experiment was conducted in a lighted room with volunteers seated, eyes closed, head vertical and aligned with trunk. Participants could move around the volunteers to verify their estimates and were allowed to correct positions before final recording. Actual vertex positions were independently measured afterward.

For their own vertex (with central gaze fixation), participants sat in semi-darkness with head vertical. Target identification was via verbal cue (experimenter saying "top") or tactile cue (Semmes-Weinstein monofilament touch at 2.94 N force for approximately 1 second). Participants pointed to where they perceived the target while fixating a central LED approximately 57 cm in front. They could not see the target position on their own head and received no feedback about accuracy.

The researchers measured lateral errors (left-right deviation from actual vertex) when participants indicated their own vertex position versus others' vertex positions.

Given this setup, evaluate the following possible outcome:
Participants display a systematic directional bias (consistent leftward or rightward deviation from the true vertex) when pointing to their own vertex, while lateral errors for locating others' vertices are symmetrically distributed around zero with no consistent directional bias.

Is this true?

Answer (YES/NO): NO